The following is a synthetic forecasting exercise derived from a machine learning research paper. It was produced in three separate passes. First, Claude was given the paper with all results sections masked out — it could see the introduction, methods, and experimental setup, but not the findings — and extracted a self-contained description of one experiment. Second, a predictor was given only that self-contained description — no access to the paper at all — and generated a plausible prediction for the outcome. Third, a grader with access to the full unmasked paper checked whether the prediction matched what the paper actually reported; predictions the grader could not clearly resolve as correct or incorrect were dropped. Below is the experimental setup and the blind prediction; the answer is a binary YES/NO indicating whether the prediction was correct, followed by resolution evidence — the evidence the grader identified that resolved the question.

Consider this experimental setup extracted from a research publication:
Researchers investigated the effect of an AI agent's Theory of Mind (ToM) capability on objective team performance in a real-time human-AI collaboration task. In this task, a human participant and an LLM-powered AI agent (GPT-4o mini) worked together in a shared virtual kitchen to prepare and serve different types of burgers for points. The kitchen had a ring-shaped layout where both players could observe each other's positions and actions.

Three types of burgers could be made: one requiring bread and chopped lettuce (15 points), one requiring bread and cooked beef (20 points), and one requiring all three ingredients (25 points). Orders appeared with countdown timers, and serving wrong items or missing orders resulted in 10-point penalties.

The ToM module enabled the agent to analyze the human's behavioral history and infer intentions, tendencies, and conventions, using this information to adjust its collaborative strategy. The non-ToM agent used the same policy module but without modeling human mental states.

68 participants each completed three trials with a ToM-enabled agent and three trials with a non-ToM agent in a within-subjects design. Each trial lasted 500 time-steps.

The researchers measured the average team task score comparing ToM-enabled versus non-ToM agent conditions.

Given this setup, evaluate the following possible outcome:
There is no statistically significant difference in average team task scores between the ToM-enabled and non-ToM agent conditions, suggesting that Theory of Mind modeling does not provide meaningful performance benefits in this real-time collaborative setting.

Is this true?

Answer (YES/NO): YES